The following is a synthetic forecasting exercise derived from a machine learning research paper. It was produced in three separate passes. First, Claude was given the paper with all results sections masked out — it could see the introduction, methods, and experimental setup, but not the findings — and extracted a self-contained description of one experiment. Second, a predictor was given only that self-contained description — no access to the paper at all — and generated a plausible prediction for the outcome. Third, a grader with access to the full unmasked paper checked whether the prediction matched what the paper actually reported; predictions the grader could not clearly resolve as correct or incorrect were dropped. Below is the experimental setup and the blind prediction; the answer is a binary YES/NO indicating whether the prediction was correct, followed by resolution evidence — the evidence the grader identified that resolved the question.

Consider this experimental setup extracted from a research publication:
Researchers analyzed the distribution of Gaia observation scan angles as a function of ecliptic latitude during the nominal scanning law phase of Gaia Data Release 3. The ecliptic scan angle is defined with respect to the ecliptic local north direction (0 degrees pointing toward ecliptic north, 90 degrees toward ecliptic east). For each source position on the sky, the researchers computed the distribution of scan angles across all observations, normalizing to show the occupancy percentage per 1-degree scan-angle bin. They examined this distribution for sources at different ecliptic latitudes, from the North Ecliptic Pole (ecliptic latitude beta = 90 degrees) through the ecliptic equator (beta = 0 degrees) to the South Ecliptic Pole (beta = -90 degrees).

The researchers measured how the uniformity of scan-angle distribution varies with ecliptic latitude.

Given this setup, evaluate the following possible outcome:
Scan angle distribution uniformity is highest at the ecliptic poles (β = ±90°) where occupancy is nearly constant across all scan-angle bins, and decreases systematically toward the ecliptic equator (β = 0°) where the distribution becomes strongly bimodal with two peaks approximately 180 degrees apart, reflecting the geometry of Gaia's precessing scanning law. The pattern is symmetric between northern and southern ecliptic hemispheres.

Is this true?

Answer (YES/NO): NO